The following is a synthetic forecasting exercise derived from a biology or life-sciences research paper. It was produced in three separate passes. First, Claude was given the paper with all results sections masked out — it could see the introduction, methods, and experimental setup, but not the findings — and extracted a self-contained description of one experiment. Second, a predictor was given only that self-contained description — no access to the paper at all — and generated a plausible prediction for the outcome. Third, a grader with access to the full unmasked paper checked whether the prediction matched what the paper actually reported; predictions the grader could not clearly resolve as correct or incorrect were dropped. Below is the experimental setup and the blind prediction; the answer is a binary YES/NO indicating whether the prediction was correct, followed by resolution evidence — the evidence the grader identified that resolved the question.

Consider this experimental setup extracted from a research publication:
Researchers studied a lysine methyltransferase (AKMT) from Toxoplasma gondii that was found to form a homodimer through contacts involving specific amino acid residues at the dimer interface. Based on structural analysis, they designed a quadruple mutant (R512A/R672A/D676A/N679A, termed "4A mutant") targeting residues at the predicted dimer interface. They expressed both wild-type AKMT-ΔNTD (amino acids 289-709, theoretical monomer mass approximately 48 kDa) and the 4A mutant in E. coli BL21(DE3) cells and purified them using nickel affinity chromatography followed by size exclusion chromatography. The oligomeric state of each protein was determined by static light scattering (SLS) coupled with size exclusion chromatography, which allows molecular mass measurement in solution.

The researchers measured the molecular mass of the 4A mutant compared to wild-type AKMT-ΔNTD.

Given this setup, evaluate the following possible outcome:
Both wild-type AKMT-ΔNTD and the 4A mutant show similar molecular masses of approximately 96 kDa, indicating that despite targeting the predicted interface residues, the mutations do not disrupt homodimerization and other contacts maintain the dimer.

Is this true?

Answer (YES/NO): NO